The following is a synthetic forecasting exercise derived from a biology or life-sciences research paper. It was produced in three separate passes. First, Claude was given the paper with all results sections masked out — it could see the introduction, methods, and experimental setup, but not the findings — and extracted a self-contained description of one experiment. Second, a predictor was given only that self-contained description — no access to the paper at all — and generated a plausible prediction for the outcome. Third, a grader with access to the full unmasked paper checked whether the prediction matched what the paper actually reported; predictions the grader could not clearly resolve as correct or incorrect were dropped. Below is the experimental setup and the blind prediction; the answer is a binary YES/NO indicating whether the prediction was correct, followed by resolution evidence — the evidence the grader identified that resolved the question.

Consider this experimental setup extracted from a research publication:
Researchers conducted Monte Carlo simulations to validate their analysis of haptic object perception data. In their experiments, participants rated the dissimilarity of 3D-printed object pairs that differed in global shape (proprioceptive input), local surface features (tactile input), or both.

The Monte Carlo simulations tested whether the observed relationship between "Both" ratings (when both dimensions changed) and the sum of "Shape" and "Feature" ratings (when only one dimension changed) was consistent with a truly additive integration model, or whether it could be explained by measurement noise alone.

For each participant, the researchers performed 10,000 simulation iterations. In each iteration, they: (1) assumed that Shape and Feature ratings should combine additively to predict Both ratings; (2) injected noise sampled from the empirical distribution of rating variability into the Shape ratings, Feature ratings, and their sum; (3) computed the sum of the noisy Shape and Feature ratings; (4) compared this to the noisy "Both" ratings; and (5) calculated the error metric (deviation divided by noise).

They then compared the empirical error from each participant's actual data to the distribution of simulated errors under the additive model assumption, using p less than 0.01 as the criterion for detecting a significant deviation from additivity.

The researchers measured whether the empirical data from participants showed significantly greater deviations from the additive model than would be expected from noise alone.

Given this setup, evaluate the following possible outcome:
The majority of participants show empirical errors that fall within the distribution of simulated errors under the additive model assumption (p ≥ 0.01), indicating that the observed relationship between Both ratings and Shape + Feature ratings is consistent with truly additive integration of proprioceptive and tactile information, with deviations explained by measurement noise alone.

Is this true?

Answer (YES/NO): YES